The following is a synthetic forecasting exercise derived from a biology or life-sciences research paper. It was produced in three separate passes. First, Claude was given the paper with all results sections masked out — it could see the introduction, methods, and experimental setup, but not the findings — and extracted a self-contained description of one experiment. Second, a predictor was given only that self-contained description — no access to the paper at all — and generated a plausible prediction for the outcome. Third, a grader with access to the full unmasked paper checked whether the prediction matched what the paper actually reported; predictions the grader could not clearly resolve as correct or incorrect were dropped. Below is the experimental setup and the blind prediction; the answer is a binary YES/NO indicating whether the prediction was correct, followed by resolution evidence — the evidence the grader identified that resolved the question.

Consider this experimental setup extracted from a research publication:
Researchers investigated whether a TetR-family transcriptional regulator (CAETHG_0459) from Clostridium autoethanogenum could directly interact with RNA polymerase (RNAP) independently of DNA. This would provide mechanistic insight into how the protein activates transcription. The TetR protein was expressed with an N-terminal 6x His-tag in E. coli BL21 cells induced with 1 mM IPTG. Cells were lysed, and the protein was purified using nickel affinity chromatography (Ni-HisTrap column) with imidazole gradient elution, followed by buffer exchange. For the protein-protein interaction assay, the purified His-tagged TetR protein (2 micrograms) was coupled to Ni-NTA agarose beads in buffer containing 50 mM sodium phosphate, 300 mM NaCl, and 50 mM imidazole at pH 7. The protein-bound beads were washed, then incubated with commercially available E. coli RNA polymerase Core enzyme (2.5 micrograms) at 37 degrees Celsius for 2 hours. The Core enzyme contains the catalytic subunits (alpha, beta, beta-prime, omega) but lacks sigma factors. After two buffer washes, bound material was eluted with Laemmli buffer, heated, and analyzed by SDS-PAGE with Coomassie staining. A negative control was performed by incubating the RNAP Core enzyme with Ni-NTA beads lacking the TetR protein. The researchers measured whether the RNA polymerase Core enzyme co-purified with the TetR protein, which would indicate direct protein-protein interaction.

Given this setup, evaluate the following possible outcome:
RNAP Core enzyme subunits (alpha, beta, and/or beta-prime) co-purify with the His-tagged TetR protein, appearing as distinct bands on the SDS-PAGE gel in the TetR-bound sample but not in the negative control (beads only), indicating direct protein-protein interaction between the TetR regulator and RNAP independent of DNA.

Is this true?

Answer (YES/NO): YES